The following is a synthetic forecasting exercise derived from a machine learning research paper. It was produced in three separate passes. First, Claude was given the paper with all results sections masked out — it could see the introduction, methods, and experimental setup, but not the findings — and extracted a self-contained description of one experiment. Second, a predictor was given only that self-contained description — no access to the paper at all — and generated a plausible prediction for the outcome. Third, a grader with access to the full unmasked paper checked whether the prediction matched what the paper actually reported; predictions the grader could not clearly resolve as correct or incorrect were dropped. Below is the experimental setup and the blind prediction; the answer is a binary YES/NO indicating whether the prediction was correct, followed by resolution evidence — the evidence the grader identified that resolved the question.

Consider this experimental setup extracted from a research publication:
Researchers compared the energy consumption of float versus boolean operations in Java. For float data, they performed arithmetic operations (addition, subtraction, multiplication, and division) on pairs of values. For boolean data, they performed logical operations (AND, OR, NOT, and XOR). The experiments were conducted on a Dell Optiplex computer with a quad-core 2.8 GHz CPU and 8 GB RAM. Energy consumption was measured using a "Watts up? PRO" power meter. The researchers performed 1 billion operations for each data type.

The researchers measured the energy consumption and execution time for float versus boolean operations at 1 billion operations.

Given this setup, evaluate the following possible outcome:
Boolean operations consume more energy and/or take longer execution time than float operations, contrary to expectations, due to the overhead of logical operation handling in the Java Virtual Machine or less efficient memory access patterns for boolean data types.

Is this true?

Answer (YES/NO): NO